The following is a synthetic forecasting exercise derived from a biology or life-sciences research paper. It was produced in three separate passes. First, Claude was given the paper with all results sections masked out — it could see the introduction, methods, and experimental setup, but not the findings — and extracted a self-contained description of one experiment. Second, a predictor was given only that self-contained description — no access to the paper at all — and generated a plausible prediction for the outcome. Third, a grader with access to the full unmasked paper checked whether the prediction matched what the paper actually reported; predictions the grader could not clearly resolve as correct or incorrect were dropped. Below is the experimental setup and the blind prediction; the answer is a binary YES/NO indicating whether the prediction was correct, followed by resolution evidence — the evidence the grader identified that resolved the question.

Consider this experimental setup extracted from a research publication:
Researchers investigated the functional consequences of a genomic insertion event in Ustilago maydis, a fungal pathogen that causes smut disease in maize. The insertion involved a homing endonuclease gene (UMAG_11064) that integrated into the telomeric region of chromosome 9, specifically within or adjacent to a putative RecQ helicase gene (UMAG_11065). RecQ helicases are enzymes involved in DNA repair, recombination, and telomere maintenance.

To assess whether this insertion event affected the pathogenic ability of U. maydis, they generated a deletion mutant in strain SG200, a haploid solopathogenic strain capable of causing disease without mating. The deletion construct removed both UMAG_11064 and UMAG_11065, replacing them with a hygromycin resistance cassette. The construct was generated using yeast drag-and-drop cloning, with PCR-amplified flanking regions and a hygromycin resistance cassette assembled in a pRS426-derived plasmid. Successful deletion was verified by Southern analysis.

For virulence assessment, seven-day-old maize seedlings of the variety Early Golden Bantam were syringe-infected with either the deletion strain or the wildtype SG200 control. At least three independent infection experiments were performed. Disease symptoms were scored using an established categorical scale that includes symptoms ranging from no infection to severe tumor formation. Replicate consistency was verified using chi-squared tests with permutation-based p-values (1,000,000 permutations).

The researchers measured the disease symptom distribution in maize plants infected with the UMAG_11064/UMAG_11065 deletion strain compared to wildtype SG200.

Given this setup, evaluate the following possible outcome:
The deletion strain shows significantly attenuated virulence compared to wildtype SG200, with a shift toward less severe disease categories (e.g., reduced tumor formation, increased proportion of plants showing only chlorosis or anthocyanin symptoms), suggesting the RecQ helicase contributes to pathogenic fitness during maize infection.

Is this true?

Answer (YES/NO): NO